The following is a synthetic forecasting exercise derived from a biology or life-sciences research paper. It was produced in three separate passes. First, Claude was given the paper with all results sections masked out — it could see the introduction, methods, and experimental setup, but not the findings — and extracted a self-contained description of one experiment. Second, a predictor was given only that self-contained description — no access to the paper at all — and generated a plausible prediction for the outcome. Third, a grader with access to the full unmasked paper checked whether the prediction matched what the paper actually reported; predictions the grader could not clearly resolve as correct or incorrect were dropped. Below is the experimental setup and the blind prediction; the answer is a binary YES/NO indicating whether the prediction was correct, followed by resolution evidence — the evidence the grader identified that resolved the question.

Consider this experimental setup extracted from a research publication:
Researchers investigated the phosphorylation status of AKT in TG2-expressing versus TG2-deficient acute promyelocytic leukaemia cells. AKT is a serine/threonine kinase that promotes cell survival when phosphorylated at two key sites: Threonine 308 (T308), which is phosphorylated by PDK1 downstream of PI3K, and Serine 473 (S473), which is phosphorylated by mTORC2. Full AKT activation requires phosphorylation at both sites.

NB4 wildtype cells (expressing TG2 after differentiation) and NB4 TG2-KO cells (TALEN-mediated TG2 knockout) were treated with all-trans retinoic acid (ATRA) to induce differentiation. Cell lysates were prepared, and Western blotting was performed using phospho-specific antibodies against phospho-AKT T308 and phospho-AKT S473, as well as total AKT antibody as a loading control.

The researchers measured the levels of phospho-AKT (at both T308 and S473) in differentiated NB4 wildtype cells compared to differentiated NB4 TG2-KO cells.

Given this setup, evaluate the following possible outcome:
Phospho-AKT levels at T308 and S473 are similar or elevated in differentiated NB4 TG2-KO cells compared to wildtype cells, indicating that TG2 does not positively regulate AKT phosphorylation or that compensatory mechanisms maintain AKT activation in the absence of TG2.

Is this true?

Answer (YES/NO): NO